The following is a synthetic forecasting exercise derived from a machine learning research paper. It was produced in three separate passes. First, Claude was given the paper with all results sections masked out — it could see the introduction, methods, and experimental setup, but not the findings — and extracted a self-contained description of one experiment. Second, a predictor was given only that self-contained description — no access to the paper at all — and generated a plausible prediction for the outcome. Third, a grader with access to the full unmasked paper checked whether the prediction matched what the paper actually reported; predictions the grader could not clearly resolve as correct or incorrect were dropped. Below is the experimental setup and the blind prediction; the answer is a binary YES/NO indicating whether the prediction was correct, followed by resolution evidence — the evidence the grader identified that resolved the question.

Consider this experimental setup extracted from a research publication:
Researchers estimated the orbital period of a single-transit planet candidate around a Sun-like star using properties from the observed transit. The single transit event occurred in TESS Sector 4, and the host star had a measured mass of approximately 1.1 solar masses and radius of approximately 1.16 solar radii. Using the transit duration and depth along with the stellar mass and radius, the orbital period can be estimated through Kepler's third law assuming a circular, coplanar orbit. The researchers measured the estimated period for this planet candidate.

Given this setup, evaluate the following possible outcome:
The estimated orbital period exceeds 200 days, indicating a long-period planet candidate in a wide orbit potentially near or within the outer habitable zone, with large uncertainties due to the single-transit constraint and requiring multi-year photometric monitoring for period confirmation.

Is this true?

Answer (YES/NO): NO